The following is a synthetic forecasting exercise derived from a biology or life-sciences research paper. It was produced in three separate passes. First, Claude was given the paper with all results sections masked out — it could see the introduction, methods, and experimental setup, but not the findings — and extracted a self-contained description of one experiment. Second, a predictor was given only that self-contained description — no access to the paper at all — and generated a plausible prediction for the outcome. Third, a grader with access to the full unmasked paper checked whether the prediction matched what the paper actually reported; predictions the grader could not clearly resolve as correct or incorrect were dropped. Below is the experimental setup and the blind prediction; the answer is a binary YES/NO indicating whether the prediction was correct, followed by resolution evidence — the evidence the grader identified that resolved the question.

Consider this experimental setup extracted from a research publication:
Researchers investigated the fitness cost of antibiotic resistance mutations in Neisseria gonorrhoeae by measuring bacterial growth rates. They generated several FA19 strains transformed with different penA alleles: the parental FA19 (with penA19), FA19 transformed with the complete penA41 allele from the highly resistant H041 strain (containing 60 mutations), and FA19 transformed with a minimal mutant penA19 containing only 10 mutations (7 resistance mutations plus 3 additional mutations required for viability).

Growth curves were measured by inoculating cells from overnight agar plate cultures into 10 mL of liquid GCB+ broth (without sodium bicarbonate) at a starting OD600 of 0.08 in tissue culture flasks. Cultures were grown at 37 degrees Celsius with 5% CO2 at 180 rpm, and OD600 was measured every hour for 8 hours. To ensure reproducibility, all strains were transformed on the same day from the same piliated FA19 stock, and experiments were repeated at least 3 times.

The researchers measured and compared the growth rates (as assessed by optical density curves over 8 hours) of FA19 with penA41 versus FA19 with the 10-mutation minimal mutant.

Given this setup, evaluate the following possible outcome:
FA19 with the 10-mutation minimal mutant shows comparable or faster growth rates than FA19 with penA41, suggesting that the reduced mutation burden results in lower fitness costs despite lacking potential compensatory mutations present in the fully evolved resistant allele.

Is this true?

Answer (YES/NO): NO